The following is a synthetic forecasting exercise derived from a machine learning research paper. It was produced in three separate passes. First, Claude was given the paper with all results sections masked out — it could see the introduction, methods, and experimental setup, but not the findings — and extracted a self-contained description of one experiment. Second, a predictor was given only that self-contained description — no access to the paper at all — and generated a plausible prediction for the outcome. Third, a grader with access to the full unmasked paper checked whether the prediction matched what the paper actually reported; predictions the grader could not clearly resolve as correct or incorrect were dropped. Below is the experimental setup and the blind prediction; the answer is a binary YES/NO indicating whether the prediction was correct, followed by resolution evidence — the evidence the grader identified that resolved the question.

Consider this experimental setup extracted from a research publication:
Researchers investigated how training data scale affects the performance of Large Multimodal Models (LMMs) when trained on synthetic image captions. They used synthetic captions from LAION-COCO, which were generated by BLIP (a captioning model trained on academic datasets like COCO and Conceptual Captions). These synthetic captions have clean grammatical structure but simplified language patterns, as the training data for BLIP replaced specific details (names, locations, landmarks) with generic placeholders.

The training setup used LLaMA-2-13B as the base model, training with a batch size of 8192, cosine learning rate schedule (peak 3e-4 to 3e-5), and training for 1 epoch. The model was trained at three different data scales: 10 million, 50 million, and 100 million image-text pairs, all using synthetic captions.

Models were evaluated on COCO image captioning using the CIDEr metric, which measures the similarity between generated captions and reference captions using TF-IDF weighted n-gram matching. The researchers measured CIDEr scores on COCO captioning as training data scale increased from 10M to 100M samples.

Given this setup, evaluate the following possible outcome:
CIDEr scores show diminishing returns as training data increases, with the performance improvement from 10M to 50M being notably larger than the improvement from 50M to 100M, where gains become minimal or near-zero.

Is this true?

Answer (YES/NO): NO